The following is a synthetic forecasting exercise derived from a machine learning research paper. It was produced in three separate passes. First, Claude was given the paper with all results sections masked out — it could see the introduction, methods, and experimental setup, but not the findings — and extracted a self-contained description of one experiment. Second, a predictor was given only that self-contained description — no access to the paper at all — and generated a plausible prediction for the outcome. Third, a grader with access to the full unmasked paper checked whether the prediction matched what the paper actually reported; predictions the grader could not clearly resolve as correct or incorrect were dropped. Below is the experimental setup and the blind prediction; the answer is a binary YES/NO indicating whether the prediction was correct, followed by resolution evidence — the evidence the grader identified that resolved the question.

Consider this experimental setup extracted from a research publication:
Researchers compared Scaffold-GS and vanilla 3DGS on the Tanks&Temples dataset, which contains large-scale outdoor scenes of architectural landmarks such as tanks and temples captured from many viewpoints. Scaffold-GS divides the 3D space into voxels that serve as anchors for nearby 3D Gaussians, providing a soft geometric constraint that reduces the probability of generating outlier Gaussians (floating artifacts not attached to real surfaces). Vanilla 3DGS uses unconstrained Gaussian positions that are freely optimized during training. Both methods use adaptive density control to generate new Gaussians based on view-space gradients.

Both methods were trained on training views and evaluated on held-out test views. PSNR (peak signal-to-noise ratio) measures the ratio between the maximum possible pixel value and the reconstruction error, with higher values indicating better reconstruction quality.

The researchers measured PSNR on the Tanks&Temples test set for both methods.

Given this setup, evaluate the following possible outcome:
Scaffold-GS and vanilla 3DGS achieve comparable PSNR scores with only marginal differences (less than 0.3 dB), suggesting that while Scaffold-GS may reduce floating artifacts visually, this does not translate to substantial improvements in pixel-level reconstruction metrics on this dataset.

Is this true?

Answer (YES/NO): NO